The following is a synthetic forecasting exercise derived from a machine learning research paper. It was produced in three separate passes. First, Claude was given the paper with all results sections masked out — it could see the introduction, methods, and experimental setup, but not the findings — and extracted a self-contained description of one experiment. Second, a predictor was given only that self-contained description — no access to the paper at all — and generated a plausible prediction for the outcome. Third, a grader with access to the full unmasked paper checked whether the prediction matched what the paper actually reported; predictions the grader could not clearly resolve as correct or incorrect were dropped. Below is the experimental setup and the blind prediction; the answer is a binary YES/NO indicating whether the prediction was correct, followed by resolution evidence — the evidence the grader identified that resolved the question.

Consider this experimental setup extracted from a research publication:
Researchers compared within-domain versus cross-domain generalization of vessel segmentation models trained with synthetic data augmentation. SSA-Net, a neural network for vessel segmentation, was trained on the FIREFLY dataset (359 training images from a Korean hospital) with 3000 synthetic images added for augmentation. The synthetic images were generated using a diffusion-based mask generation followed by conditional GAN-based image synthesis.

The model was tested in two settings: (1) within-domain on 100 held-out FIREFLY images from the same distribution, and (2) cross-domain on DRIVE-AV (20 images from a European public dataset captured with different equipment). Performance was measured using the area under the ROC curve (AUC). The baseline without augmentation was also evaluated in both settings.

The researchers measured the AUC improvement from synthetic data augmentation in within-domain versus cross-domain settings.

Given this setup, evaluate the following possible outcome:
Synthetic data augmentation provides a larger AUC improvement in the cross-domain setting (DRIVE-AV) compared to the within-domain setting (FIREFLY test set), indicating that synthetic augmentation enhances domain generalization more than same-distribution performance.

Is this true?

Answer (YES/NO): NO